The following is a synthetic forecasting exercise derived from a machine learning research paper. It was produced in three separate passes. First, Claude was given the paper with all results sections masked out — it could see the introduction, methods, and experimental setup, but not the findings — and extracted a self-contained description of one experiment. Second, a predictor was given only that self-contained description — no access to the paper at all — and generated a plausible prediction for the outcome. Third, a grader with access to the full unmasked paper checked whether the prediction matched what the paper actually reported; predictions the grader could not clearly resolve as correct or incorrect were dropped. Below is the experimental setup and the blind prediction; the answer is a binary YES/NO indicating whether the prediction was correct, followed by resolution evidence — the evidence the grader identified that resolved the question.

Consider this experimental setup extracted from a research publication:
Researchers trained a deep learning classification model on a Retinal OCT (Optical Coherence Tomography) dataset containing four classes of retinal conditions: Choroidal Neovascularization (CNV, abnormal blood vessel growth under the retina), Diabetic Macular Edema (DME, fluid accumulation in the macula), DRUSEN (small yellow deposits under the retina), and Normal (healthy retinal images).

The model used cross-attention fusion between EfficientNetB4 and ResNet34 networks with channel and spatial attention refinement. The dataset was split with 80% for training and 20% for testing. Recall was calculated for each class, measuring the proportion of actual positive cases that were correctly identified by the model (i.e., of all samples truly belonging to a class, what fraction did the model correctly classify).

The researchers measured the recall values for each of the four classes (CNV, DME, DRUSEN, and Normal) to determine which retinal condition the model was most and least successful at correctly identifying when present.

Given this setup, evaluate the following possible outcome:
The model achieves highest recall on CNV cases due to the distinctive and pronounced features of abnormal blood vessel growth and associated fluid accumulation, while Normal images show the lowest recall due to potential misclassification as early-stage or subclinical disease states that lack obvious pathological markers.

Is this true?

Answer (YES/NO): NO